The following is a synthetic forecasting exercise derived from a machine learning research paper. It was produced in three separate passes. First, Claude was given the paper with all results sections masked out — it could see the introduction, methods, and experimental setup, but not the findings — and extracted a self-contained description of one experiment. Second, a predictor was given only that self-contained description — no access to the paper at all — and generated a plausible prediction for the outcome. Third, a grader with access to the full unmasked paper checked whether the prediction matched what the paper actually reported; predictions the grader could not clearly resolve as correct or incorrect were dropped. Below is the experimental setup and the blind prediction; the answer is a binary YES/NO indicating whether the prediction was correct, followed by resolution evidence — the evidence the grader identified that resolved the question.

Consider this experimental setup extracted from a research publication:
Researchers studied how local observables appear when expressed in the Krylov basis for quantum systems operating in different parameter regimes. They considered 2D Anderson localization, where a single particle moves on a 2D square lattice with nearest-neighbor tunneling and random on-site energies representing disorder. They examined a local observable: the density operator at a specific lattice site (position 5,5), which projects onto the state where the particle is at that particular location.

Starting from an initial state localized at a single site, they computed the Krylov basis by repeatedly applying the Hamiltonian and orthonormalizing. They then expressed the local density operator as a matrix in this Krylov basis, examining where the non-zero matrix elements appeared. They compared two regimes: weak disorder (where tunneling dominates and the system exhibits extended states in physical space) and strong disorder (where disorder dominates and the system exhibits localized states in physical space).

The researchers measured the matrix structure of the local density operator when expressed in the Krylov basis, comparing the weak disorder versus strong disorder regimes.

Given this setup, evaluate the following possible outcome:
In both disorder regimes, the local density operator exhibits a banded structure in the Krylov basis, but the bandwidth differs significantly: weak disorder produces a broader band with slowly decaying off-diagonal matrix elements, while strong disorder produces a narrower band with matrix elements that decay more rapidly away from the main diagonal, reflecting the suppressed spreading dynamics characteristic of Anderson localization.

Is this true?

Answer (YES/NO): NO